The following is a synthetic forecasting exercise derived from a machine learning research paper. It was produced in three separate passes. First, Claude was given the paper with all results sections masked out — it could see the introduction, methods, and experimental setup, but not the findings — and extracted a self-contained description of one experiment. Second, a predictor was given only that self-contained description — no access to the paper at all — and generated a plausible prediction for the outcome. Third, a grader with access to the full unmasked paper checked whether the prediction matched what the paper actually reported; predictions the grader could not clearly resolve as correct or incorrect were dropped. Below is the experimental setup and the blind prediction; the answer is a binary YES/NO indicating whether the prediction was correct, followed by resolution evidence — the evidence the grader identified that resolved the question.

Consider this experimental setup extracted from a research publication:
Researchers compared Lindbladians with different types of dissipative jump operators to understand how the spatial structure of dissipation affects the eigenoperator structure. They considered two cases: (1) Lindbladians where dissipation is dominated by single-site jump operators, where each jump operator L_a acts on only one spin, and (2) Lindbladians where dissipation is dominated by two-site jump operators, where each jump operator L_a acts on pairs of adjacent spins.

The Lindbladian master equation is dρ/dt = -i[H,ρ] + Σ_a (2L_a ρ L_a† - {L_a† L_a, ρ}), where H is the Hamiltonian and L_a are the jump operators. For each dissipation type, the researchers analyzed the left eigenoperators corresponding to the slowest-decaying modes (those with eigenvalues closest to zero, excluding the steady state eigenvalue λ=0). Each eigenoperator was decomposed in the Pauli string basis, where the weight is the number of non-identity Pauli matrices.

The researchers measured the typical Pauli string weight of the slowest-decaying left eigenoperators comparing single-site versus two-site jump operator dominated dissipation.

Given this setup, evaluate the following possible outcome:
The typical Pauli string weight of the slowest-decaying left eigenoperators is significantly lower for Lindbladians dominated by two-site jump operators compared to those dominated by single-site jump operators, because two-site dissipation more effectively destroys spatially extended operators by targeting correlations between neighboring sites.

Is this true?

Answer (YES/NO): NO